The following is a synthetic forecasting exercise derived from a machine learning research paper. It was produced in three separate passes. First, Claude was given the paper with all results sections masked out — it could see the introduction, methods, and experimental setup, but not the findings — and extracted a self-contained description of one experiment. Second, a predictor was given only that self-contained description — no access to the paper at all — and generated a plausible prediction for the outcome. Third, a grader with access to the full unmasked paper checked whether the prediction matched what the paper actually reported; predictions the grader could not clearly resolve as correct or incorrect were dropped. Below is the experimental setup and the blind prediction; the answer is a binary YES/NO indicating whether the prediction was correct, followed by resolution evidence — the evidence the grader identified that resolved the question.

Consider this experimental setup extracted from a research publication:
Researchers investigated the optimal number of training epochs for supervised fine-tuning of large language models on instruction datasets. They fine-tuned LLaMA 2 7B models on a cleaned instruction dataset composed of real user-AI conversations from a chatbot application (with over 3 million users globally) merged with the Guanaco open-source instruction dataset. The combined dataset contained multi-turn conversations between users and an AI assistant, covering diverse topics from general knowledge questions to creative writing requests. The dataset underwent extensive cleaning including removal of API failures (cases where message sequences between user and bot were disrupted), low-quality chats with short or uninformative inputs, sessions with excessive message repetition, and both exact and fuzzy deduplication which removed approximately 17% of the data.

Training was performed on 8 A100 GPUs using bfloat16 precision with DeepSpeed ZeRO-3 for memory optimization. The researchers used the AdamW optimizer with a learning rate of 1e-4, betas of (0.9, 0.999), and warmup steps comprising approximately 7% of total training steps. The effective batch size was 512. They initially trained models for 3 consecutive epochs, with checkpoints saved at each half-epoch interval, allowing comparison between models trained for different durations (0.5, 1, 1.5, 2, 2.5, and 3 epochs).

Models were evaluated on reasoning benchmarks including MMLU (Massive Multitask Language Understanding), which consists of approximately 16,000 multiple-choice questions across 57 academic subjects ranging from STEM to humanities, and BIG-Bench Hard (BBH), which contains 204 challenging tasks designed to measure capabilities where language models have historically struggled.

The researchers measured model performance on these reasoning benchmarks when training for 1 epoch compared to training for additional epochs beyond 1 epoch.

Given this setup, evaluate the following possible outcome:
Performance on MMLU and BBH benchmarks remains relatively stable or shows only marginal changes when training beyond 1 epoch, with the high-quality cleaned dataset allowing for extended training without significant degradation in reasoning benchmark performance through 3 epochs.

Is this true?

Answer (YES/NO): NO